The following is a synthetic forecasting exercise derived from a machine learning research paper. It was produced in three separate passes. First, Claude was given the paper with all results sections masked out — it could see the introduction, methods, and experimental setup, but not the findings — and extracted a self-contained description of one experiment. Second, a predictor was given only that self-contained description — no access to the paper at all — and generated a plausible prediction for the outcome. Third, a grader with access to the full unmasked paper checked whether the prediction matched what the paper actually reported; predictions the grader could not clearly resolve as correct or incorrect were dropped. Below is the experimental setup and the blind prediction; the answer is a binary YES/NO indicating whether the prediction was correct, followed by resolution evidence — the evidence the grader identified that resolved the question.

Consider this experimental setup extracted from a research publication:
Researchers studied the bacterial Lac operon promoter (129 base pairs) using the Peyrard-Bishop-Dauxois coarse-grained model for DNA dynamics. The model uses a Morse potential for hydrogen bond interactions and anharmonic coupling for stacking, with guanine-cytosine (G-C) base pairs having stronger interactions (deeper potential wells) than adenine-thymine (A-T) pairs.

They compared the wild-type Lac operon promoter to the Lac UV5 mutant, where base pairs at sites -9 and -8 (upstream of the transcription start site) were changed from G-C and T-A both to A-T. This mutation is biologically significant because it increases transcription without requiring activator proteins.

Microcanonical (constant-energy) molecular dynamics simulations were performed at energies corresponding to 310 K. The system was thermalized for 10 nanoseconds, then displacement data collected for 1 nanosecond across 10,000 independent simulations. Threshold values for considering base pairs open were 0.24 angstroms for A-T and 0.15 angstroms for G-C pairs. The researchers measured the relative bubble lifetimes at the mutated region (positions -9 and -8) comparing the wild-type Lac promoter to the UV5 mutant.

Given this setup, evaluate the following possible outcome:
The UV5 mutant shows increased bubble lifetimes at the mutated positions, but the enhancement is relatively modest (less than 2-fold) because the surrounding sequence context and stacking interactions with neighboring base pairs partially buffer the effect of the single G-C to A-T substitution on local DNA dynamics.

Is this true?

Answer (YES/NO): YES